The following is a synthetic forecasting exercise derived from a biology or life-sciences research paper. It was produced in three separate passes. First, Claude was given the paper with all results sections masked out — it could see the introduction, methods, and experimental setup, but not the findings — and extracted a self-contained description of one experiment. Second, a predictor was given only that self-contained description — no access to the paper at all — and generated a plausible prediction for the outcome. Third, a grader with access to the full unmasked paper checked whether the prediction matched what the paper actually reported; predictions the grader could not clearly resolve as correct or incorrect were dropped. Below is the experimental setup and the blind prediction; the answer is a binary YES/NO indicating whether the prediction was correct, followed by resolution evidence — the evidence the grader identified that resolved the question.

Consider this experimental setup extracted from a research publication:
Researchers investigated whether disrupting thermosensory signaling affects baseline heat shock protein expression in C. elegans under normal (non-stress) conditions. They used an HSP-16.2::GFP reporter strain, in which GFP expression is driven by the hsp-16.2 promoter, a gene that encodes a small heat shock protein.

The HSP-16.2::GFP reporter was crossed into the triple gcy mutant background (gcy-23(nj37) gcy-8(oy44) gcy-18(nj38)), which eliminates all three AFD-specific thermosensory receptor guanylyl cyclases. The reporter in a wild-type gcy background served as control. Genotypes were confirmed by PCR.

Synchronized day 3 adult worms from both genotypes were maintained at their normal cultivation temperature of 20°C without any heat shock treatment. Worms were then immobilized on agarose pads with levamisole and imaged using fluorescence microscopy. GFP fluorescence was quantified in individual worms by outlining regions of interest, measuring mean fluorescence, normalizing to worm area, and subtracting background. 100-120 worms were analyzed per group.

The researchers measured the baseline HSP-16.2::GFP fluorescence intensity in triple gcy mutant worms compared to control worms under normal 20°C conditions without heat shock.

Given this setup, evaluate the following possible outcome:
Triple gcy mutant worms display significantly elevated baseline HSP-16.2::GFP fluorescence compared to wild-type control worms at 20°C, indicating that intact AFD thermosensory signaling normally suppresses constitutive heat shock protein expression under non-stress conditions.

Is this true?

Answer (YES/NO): NO